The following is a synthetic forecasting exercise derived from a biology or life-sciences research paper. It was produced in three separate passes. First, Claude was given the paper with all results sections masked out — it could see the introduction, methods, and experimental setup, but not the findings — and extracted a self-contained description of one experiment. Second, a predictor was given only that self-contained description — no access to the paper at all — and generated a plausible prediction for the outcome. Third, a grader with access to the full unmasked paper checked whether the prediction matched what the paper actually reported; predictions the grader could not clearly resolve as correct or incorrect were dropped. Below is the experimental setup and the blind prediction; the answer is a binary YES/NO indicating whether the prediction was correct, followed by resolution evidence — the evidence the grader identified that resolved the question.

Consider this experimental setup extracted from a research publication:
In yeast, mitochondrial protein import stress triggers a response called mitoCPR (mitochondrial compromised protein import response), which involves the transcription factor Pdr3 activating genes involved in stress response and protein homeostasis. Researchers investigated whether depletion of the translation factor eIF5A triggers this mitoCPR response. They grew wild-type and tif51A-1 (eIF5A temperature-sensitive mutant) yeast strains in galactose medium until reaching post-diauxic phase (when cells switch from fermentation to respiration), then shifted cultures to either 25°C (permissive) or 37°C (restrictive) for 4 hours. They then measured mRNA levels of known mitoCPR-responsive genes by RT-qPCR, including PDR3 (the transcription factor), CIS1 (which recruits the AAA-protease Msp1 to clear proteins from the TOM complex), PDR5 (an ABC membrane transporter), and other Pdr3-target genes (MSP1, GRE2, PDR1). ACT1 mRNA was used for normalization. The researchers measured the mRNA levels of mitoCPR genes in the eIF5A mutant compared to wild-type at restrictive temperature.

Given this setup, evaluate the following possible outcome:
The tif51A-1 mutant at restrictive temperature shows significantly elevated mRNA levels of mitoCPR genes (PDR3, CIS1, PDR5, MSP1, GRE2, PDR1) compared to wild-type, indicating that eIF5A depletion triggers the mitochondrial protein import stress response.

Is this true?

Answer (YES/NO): NO